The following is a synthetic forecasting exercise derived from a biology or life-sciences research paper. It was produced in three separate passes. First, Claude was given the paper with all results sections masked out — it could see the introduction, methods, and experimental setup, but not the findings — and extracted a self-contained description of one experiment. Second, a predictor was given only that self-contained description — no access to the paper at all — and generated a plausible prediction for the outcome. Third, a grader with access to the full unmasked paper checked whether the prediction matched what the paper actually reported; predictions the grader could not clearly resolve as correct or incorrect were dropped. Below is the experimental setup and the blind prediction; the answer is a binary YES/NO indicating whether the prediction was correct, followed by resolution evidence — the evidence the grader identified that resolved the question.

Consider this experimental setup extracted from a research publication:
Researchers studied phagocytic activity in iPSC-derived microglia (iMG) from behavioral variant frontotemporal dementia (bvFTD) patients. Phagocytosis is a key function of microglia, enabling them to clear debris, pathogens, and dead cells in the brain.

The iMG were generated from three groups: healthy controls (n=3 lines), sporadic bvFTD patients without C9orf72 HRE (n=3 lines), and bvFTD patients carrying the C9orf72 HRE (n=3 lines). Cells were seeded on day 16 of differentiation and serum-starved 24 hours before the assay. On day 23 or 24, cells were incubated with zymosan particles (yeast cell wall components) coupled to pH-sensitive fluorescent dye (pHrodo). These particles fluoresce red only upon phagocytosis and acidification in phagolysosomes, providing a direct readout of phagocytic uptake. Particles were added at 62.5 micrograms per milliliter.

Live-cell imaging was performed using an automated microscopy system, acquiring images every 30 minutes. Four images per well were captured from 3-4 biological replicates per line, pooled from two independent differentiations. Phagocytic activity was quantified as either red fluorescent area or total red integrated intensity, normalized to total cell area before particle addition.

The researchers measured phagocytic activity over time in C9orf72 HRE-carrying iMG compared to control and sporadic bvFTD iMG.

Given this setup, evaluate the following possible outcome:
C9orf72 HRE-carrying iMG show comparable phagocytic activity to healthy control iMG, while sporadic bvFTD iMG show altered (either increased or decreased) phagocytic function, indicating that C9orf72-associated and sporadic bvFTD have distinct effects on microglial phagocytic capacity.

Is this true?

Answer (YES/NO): NO